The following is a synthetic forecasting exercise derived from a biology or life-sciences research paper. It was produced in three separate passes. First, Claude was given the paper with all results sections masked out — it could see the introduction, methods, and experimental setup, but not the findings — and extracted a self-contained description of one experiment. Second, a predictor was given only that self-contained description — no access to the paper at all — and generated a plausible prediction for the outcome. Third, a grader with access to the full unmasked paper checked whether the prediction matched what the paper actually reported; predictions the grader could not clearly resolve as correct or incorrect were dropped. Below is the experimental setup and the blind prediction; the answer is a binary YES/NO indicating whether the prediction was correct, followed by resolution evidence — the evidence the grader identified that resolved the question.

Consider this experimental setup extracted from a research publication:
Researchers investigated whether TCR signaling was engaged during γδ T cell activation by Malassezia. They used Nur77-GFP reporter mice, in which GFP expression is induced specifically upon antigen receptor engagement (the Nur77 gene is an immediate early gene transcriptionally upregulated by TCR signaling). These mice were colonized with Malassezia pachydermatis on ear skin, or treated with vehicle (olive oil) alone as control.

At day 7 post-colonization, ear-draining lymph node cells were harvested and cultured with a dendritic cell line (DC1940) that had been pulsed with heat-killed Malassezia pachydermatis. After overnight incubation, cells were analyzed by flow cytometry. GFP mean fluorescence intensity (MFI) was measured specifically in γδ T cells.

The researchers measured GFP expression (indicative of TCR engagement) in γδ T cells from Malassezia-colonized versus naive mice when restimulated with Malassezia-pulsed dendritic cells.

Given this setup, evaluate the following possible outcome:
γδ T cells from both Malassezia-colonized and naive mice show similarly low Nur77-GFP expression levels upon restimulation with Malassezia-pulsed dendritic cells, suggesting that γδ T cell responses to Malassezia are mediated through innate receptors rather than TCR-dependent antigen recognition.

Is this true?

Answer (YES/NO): YES